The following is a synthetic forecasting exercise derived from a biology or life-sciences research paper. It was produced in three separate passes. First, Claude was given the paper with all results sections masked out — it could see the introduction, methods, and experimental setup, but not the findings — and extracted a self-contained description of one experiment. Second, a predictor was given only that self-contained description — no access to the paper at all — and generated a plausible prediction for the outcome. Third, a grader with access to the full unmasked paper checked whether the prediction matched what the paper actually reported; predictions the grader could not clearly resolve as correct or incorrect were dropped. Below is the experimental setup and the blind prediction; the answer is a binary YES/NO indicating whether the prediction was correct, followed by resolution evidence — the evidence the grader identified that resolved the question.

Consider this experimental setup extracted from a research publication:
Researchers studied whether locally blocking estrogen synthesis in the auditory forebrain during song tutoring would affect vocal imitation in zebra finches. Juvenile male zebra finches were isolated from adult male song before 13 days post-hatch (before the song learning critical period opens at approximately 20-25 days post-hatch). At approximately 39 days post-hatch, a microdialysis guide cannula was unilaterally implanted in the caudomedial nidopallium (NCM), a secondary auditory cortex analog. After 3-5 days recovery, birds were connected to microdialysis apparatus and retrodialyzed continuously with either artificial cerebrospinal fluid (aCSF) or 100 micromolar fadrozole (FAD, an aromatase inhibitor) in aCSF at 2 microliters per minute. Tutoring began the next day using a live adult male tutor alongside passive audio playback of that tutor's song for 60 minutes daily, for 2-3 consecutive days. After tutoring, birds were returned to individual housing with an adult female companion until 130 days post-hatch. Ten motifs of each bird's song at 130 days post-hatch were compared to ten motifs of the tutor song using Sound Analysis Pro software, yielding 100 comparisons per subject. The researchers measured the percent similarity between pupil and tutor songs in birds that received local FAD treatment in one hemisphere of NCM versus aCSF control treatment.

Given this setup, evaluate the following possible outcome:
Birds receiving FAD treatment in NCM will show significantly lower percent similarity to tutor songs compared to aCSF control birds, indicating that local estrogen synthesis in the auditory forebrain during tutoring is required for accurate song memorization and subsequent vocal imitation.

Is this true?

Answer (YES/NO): NO